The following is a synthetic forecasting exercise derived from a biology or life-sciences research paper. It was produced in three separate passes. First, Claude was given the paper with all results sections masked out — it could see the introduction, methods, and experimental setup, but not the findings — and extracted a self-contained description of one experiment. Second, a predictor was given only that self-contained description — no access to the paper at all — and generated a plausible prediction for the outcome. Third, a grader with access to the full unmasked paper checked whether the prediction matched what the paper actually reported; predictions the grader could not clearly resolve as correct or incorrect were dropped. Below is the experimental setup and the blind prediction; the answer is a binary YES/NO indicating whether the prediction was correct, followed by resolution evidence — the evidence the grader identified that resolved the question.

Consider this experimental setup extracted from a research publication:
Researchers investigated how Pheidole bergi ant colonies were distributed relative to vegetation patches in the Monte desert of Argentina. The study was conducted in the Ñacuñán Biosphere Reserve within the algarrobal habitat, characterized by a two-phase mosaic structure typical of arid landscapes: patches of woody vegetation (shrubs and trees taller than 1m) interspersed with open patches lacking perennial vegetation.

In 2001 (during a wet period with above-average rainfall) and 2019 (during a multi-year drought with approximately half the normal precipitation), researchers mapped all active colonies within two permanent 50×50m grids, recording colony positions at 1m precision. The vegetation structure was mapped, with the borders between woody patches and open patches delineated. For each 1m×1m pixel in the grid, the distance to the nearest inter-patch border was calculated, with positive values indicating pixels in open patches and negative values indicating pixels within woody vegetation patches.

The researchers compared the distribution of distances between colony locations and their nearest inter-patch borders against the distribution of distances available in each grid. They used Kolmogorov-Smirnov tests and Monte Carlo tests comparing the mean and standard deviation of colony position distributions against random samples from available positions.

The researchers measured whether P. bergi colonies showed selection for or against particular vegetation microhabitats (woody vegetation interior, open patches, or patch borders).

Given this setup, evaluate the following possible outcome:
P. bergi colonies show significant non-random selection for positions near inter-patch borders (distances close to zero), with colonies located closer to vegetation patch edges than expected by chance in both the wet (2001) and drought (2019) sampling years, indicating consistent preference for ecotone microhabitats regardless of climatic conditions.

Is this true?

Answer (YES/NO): NO